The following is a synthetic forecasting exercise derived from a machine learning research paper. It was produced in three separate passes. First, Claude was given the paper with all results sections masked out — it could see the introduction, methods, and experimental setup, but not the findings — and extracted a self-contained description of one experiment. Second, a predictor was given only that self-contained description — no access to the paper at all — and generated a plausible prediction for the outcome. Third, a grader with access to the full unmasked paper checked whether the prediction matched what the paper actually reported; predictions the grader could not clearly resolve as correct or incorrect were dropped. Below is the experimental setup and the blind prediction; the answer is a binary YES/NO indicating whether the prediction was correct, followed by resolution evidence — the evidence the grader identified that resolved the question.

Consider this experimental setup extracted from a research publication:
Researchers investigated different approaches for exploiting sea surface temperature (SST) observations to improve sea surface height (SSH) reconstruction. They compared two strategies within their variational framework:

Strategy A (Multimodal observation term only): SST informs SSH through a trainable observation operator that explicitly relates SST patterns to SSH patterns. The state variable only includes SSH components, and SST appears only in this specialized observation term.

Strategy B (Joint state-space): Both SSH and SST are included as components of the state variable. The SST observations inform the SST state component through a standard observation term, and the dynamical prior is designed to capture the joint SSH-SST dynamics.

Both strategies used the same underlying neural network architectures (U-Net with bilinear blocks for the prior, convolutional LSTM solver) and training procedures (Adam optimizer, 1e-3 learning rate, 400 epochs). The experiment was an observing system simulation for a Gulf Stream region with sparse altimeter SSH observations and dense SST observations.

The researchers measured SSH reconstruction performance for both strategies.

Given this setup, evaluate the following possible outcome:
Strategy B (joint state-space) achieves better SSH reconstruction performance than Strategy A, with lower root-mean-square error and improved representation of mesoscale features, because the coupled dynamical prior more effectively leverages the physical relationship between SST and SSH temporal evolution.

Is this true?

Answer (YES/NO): NO